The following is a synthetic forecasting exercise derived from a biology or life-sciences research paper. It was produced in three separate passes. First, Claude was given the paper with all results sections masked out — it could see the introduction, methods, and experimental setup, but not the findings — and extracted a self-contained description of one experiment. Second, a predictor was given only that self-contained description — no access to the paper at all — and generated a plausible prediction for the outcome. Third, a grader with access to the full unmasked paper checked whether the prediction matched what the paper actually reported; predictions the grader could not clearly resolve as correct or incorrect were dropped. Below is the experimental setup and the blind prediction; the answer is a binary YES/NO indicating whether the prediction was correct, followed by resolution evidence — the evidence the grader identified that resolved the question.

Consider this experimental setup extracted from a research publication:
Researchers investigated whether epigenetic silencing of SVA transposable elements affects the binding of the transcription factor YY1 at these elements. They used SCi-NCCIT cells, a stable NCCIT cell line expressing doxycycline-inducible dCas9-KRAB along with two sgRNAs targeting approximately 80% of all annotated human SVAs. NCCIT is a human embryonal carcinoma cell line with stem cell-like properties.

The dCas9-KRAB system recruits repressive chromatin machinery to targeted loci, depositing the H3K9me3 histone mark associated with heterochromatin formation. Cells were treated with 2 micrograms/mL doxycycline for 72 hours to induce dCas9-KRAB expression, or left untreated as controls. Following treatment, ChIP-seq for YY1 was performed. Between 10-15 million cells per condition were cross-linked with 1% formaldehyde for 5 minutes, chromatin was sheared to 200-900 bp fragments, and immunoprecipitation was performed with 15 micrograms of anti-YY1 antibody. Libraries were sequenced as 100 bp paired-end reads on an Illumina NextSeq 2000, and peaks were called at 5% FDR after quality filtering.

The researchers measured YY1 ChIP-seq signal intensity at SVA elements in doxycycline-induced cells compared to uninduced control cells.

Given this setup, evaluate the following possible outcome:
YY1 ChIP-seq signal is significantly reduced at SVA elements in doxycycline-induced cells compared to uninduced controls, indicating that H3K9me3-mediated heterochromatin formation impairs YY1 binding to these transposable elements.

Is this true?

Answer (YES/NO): YES